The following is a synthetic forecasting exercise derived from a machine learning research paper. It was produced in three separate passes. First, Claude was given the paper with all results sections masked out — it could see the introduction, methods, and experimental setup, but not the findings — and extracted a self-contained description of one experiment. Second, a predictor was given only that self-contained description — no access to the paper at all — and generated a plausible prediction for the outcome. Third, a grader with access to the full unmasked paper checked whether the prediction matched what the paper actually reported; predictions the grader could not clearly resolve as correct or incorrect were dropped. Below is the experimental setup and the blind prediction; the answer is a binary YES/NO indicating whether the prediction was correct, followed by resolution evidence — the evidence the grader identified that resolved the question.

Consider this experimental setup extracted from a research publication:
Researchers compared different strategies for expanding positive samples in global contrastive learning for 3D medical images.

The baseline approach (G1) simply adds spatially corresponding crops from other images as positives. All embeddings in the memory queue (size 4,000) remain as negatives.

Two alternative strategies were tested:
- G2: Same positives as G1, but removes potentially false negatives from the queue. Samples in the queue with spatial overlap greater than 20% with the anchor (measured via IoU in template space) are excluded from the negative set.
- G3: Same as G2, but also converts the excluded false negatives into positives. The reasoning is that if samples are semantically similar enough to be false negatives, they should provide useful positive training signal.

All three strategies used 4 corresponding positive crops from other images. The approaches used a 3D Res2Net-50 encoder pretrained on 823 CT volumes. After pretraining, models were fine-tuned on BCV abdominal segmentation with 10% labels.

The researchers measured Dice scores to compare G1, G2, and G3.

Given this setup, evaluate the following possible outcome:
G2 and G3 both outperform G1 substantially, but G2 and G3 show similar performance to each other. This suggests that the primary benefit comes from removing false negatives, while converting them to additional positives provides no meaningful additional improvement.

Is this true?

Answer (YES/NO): NO